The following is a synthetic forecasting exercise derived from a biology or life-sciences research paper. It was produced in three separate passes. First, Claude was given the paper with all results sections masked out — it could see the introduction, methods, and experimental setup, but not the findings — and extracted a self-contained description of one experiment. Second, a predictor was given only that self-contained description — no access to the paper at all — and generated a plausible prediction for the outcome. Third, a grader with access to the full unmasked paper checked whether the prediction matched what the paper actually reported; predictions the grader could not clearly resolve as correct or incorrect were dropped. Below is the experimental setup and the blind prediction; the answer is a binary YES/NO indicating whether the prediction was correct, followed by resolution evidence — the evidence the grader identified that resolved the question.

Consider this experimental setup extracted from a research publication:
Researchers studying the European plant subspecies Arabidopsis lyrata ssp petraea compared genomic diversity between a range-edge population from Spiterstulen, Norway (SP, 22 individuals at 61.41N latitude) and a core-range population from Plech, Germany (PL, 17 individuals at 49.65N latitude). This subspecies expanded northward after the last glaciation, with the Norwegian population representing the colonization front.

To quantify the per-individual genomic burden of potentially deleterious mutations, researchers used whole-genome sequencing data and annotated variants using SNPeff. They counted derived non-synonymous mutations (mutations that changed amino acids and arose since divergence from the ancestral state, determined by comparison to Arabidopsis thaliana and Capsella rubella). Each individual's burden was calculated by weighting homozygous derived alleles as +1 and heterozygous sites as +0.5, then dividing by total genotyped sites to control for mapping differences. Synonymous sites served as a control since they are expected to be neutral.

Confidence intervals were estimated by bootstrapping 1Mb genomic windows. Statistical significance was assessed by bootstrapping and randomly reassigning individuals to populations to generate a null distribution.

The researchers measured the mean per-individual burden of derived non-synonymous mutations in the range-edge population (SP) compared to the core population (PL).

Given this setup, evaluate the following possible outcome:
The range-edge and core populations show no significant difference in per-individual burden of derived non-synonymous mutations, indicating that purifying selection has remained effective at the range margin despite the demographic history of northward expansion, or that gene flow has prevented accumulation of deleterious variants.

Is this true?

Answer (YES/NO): NO